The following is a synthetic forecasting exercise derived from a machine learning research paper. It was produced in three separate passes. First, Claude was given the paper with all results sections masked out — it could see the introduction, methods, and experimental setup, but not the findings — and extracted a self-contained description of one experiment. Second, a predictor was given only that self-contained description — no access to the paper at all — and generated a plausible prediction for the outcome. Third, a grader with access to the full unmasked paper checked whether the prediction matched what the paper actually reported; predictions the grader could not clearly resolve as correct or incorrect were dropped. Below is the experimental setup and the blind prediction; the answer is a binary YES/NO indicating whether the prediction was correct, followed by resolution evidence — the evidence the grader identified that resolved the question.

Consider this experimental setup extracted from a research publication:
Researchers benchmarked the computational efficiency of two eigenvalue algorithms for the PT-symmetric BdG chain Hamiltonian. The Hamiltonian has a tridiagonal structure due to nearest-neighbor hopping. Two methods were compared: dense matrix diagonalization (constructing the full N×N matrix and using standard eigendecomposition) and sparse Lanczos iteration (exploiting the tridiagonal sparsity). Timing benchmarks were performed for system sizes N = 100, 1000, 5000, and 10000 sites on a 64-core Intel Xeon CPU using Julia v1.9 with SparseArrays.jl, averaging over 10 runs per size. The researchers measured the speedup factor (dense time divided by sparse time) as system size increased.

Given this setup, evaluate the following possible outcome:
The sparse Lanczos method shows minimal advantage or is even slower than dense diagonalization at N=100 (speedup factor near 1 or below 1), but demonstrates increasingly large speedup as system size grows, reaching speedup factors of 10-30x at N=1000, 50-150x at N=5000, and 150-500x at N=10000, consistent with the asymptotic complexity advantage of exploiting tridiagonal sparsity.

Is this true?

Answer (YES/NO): NO